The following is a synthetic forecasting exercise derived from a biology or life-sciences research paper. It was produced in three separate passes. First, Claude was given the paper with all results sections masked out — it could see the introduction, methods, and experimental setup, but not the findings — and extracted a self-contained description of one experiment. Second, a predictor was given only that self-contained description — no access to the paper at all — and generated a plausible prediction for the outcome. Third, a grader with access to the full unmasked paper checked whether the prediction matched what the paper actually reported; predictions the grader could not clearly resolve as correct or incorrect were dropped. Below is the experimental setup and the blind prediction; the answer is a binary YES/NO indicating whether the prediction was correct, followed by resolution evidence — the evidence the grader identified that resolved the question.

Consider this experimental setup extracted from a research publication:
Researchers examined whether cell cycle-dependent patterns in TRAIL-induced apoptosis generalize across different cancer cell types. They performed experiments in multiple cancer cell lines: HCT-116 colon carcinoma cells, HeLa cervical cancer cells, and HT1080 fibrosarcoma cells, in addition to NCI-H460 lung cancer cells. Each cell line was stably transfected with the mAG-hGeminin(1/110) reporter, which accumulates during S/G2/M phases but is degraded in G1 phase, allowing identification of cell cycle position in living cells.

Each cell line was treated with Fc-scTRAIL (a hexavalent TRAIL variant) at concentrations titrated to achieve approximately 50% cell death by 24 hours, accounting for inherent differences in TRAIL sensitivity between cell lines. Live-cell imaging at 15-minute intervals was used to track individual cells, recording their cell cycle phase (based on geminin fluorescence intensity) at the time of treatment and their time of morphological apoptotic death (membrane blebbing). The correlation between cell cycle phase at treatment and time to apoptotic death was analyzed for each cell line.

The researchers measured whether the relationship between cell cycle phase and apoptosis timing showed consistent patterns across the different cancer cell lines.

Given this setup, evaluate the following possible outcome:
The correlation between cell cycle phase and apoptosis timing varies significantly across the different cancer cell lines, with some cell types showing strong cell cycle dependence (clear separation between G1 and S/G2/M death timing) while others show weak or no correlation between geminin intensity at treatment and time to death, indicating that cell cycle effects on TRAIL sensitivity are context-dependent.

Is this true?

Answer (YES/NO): NO